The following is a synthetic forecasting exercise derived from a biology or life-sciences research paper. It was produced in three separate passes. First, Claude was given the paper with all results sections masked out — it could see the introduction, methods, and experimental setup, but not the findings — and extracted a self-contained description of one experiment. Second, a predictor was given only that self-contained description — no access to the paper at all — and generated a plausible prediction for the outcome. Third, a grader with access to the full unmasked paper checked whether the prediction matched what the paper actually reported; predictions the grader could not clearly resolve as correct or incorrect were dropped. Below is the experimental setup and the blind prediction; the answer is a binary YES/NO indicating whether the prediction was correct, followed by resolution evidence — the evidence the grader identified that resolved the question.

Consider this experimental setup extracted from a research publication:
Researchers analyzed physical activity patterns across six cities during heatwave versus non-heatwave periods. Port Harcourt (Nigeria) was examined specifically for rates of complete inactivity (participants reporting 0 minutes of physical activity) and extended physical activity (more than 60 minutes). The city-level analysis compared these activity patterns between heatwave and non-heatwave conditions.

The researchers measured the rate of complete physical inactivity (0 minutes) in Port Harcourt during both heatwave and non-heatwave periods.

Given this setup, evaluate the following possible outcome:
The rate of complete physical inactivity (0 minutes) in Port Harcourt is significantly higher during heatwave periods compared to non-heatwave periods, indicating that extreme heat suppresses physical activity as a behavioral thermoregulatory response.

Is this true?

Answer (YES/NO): NO